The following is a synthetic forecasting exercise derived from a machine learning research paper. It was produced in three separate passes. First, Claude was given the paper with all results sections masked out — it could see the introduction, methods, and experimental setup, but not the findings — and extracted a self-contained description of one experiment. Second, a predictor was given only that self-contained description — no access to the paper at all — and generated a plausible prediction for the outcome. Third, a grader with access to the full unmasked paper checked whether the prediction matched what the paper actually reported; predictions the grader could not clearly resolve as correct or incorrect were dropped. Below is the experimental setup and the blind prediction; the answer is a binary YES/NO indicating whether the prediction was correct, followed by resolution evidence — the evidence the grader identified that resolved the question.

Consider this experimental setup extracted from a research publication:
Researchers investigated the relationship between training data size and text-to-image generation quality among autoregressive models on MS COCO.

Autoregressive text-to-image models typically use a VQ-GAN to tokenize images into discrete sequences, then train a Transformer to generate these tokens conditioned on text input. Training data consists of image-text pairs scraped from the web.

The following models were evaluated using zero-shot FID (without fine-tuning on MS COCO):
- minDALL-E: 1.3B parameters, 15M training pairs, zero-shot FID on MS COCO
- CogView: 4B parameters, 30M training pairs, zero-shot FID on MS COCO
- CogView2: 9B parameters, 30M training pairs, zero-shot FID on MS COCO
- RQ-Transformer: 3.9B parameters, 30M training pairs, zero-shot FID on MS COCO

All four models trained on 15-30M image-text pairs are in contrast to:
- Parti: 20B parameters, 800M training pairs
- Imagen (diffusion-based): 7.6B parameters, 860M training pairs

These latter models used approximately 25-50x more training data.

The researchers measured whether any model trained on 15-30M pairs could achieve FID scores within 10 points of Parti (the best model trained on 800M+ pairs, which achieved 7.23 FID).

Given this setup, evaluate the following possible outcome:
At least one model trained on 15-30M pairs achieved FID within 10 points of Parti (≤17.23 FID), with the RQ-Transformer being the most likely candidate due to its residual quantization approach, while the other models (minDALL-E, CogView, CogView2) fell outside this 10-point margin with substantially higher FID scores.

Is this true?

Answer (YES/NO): YES